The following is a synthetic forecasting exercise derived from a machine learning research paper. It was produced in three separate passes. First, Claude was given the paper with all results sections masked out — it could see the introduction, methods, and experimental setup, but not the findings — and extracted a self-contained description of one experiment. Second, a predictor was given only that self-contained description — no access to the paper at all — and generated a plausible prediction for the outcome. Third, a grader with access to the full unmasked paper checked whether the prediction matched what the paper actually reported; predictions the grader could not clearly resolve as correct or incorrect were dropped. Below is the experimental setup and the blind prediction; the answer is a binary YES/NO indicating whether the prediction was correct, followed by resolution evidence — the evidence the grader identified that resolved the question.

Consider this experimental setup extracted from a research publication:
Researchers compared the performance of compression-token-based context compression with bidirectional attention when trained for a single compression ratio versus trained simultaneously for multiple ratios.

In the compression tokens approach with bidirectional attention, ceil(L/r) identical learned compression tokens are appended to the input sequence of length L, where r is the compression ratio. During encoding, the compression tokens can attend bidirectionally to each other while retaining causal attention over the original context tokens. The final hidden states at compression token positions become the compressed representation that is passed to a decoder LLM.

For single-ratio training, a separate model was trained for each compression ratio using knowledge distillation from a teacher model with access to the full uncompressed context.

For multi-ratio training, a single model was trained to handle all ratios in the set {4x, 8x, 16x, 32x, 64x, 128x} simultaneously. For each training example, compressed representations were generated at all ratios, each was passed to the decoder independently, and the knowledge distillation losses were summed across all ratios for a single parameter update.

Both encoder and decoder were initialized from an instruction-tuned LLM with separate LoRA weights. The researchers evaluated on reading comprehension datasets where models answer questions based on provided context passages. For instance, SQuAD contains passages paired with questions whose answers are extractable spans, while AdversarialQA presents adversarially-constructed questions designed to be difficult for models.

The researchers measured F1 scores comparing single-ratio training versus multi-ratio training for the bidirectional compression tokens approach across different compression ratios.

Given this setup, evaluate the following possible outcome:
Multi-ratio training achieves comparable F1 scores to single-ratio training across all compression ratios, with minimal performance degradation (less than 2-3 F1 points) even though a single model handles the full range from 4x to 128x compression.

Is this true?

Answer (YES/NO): NO